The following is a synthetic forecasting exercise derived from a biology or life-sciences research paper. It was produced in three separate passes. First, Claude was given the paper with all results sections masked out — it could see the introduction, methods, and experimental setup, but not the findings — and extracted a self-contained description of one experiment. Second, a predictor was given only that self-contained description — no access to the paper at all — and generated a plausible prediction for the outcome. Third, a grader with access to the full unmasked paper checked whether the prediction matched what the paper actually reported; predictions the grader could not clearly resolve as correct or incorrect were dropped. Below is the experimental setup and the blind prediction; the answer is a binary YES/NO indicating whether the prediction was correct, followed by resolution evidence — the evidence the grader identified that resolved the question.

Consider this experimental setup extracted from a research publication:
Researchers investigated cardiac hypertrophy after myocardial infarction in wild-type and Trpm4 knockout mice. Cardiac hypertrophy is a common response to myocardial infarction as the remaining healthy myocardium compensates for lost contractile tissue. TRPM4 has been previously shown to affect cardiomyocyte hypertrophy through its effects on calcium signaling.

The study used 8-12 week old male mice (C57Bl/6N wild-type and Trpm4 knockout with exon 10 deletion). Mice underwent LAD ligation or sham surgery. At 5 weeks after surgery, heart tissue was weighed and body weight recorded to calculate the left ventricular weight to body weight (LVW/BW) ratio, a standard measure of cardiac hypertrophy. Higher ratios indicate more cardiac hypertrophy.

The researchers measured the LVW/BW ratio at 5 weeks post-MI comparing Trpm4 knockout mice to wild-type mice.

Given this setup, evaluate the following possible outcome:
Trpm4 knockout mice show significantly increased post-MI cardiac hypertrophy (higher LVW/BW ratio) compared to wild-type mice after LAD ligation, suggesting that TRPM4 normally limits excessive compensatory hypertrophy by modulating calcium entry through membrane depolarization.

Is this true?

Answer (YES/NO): NO